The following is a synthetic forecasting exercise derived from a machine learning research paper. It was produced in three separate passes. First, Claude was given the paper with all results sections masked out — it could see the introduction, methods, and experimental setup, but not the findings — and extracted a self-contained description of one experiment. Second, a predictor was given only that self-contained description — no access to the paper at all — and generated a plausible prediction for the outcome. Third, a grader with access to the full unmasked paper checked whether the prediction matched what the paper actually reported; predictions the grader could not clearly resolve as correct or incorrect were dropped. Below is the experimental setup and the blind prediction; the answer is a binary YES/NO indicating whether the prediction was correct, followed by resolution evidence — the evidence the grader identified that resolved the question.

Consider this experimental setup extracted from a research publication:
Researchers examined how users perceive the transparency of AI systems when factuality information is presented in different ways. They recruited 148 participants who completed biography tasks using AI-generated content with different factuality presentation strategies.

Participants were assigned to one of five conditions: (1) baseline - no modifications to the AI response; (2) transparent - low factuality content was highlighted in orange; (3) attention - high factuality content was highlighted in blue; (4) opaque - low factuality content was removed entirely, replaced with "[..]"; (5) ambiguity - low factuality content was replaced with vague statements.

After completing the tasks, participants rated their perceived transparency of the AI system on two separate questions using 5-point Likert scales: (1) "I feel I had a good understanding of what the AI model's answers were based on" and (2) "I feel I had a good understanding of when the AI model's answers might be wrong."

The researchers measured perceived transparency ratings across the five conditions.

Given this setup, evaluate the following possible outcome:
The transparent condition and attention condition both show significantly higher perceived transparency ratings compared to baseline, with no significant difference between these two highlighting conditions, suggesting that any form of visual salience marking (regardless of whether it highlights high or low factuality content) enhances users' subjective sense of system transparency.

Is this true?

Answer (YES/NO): NO